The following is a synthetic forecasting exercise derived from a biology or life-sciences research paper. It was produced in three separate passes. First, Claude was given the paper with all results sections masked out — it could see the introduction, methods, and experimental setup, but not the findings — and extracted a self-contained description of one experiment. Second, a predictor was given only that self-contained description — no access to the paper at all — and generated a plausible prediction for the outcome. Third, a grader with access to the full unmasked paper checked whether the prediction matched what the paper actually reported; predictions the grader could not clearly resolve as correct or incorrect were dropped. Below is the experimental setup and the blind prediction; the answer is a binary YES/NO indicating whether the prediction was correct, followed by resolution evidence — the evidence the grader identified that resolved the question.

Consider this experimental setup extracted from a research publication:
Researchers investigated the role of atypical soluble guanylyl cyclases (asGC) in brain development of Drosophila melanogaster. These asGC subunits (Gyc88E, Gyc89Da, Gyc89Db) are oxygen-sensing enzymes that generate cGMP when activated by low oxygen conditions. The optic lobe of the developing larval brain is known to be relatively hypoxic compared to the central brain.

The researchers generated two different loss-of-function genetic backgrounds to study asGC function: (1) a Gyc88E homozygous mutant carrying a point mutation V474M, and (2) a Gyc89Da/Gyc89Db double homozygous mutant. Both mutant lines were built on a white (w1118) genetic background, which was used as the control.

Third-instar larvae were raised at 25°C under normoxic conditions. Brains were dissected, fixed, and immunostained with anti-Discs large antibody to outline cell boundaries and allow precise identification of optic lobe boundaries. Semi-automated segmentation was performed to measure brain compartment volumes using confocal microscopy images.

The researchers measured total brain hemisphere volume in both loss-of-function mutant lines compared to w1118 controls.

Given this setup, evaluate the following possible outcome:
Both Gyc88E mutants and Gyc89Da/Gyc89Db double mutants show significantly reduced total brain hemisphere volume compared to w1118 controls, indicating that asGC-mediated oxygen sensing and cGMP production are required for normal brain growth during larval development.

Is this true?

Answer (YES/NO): NO